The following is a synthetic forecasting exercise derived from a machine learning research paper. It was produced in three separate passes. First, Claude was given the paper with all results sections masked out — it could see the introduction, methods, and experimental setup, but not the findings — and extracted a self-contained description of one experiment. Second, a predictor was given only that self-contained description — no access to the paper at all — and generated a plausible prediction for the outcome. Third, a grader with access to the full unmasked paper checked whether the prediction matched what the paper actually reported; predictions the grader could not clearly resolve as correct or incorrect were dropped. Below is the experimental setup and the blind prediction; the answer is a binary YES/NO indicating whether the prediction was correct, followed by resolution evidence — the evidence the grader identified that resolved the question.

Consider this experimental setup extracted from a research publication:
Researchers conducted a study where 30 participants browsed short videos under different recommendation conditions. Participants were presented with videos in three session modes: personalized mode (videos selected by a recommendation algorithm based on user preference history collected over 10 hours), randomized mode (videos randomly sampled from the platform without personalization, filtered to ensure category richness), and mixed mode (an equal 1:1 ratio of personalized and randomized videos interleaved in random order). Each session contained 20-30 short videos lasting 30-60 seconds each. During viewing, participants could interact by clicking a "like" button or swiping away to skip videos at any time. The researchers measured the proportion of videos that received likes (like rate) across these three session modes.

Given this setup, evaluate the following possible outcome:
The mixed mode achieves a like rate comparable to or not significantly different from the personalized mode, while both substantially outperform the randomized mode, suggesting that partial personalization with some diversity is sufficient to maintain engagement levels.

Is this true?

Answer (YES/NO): YES